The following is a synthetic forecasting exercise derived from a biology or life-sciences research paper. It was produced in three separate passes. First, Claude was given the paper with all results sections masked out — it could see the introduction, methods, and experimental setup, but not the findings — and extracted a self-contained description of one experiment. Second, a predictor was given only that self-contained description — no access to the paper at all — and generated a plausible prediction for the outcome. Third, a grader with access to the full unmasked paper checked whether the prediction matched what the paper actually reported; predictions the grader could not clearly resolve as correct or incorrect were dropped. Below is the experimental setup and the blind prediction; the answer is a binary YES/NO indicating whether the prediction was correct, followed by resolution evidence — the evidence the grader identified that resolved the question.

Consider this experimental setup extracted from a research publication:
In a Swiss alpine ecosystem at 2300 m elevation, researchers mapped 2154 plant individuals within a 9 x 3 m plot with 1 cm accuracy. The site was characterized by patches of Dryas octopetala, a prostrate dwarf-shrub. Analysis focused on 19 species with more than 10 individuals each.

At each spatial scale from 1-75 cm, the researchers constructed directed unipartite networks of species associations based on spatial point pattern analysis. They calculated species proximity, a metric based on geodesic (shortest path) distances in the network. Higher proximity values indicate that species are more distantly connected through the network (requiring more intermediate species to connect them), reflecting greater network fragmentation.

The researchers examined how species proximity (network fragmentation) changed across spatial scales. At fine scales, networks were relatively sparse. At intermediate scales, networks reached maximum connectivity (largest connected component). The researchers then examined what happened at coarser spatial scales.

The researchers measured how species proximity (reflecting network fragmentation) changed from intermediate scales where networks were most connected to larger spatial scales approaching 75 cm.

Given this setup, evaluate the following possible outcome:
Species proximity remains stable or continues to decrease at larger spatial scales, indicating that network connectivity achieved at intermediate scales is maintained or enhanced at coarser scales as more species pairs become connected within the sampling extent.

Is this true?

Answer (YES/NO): NO